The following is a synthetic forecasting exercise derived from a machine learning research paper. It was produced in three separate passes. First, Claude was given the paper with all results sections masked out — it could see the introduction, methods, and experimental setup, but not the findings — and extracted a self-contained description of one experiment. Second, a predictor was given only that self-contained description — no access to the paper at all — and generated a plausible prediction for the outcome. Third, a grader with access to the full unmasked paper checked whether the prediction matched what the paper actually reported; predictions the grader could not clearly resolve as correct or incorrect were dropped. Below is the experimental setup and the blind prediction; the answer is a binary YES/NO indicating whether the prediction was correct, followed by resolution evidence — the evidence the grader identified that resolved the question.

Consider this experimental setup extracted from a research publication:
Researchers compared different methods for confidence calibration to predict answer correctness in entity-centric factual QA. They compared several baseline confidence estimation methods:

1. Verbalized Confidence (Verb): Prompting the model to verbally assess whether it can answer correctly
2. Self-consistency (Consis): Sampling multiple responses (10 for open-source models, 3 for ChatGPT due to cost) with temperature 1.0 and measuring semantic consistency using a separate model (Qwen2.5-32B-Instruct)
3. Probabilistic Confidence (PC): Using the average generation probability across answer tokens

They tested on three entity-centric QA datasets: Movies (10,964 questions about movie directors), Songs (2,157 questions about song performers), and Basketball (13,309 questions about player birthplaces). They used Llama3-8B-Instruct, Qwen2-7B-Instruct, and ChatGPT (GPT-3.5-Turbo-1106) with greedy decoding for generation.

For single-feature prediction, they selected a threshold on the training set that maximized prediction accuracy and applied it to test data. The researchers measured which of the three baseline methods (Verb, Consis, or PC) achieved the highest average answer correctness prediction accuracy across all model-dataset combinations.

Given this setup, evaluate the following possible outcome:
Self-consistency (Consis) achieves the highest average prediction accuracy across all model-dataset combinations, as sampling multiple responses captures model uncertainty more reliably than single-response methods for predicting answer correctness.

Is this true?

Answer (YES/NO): NO